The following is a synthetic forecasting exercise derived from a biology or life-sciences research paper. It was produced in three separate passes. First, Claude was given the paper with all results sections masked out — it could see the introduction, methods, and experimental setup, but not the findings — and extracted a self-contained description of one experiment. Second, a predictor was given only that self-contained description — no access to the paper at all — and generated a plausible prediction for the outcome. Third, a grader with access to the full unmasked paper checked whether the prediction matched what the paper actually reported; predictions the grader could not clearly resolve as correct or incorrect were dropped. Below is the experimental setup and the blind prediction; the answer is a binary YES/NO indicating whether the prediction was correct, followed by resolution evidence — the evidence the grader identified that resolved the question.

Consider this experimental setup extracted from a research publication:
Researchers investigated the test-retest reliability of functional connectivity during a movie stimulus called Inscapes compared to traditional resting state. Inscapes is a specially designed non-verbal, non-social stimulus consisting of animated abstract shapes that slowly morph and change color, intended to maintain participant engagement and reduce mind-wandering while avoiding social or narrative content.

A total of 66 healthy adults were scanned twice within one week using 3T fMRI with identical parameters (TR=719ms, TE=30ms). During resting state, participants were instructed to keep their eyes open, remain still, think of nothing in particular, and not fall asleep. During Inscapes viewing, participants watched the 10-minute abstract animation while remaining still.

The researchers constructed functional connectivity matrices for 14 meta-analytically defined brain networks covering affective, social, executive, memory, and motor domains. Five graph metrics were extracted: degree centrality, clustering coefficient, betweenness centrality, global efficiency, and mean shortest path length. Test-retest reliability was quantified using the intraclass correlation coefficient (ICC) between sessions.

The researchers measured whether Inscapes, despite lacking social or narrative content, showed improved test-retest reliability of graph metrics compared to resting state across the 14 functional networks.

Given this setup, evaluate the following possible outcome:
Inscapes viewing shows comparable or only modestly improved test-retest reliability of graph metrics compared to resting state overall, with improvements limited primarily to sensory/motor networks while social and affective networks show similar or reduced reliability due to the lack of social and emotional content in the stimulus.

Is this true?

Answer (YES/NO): NO